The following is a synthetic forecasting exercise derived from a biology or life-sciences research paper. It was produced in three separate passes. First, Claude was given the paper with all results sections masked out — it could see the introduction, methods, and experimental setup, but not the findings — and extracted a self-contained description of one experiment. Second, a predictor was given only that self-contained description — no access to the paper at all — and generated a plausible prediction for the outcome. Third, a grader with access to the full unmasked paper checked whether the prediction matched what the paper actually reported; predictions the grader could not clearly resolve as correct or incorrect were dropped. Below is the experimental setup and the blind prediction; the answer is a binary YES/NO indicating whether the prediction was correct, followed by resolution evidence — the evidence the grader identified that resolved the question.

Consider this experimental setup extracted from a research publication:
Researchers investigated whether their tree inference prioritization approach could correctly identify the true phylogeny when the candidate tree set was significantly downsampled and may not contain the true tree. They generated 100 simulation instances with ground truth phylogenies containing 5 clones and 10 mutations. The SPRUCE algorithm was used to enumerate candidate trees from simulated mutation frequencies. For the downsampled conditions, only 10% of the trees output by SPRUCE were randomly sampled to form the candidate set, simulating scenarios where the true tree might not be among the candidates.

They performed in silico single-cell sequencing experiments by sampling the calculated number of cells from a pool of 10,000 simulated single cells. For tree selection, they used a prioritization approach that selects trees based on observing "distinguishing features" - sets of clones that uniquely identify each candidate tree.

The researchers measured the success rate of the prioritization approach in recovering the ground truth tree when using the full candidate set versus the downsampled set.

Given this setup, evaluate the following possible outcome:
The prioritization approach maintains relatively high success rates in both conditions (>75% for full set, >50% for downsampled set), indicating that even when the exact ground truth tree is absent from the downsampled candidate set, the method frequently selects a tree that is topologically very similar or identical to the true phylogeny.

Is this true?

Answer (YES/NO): NO